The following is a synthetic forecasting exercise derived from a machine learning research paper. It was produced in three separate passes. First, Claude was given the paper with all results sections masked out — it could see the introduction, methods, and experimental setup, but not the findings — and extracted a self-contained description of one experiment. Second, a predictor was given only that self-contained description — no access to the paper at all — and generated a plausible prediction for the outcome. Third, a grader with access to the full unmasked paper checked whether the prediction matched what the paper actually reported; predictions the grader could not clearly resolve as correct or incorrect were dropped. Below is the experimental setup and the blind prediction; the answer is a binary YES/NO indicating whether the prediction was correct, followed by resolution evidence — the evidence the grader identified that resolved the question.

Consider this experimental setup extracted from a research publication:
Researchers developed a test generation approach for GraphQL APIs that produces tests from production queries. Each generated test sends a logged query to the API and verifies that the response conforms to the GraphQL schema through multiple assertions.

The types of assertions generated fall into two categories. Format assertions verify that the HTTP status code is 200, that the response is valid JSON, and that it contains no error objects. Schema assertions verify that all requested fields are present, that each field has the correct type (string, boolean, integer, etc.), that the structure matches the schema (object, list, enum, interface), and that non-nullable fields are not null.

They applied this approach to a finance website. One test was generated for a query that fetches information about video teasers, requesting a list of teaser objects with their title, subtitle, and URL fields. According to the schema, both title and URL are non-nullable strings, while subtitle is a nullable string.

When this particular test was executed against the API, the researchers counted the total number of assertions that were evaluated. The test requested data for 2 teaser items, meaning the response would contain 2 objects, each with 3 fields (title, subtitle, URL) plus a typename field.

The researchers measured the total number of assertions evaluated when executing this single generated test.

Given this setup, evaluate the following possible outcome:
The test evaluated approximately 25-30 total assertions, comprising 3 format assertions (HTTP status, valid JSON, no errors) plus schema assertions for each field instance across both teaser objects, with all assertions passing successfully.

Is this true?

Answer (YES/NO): NO